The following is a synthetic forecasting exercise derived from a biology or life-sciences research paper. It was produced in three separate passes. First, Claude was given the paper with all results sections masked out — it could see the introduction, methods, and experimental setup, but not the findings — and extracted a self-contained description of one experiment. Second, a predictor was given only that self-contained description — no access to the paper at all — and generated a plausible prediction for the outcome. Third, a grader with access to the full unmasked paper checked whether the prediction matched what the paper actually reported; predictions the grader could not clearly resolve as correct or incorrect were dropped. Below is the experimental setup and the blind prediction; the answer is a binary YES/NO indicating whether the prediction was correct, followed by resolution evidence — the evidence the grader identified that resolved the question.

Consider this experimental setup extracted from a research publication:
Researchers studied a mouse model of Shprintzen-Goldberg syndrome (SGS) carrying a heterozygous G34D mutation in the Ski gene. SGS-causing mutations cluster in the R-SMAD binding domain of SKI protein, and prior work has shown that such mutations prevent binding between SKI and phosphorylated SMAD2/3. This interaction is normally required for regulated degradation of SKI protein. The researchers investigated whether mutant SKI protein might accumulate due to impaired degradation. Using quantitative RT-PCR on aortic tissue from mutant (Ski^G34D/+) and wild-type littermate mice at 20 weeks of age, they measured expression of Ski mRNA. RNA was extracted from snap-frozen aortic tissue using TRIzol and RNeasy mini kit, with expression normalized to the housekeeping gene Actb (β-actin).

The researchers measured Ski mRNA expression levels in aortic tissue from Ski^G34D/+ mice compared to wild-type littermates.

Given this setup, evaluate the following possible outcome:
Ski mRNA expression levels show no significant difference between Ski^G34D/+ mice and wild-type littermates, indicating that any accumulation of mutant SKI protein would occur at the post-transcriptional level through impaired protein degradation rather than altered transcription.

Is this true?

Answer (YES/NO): YES